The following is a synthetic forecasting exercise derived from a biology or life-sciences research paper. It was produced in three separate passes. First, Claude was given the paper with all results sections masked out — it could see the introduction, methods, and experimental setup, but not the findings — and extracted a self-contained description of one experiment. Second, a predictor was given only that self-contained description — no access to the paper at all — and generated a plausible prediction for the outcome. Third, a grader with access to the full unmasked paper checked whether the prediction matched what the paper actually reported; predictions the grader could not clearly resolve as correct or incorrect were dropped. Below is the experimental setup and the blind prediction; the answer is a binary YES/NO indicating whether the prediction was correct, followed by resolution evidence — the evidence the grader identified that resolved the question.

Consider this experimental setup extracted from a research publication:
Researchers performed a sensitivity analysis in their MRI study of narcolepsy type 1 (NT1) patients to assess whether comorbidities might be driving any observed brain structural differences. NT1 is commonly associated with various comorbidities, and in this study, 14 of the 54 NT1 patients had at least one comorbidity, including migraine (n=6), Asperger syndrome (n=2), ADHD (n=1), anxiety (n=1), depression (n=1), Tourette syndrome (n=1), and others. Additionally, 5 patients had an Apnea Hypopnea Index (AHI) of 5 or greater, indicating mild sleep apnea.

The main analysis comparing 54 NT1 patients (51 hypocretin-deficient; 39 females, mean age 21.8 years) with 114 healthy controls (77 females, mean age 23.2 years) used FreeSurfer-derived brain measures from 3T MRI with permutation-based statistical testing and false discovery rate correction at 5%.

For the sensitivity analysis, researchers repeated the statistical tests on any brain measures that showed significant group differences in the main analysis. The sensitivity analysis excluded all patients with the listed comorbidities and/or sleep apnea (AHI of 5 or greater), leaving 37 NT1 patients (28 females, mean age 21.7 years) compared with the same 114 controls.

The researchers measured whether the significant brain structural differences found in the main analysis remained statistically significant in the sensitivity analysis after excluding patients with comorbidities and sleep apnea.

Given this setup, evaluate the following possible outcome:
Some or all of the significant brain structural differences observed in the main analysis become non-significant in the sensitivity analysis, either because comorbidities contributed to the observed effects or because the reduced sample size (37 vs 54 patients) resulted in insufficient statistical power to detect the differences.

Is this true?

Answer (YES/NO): NO